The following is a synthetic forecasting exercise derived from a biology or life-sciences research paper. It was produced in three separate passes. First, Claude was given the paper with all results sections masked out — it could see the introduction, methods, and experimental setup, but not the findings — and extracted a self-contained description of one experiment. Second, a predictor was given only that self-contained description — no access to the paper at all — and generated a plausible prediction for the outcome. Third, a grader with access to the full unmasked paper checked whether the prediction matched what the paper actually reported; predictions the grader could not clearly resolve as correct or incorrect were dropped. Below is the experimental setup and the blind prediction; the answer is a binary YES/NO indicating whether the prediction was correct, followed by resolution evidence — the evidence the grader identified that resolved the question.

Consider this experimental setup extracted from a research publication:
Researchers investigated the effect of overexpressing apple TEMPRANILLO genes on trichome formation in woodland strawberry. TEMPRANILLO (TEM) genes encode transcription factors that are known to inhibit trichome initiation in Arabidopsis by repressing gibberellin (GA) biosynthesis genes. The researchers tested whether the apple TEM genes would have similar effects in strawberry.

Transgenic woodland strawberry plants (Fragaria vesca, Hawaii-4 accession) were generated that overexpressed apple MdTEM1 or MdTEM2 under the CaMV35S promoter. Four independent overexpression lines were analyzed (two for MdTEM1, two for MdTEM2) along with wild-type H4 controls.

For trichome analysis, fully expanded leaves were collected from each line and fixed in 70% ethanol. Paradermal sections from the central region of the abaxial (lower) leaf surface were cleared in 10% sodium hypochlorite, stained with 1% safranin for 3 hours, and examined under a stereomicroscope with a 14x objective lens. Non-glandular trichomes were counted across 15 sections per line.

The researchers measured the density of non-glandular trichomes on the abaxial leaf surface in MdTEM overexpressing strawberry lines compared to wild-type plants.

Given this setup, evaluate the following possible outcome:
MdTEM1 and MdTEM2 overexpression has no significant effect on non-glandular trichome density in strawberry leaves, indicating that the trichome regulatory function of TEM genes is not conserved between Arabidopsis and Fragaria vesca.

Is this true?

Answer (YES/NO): NO